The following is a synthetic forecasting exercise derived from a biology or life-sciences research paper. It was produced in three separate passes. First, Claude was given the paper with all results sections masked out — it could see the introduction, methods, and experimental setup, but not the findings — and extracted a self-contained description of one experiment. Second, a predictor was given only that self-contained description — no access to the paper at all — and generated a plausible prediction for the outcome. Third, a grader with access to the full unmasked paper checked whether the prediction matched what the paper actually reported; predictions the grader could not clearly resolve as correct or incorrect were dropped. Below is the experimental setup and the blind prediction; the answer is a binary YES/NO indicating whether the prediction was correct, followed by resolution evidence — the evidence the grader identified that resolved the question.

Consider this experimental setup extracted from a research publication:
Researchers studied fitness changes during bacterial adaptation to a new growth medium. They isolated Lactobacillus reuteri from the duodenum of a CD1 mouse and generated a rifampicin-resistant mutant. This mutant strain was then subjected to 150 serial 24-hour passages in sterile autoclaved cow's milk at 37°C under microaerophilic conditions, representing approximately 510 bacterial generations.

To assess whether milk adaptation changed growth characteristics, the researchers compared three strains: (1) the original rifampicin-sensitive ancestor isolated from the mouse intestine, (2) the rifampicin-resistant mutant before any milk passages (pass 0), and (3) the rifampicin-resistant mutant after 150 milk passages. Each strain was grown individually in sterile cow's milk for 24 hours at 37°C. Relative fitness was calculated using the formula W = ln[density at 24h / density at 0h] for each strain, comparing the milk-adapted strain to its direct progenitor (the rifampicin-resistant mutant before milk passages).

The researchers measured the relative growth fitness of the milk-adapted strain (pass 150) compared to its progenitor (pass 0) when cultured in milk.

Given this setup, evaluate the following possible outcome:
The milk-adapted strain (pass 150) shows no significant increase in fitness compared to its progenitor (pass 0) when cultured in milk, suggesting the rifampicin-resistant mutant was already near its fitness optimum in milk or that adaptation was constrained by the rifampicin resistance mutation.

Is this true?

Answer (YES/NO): NO